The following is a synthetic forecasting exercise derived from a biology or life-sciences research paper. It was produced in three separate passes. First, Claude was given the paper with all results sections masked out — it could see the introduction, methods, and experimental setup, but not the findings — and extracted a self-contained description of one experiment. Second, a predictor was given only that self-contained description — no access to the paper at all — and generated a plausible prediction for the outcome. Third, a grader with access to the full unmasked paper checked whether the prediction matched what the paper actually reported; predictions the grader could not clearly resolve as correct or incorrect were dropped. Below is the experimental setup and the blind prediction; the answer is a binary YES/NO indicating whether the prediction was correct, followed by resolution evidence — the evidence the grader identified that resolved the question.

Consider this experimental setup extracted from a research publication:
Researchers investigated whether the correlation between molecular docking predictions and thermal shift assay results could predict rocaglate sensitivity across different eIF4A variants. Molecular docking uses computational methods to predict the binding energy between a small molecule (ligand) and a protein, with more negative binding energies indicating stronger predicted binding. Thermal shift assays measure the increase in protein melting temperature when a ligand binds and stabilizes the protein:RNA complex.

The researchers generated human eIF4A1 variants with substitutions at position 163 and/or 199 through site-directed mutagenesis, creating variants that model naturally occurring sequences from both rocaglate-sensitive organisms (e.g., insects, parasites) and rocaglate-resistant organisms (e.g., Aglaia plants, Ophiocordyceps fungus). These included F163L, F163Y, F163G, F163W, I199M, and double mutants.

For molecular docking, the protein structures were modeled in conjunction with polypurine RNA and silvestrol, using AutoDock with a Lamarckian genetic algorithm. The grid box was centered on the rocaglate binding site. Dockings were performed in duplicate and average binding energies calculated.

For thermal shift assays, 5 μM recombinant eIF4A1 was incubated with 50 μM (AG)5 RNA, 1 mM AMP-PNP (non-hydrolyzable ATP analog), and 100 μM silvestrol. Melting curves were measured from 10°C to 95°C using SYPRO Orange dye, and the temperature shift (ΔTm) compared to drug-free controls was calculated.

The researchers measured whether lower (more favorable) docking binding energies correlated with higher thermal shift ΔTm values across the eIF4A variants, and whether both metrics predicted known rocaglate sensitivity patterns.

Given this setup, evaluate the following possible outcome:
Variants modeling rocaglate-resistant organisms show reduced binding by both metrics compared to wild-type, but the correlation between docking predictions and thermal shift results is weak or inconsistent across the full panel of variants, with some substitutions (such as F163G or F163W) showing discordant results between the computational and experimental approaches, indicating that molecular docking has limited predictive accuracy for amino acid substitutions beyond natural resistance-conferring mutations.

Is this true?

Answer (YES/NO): NO